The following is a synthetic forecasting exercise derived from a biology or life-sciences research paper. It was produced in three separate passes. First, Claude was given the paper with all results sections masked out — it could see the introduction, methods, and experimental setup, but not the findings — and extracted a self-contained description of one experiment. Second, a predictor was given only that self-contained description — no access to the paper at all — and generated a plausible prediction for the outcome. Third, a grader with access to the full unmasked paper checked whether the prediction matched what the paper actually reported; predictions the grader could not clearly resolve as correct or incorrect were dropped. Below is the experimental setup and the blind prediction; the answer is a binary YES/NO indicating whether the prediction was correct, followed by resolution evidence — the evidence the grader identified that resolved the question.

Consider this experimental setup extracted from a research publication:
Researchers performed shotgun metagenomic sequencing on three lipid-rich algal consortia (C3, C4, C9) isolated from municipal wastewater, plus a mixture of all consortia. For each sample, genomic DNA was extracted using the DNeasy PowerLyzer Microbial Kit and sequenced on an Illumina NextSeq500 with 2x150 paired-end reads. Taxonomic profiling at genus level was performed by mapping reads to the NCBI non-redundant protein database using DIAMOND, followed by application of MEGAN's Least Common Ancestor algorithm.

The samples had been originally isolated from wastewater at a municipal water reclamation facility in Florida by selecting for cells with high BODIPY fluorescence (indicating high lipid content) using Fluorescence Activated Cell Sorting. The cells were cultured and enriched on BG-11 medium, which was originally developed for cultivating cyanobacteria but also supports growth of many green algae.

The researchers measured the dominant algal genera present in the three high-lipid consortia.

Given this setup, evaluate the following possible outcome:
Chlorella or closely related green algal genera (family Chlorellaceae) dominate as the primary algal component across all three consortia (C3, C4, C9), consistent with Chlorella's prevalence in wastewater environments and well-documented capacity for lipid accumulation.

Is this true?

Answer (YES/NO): NO